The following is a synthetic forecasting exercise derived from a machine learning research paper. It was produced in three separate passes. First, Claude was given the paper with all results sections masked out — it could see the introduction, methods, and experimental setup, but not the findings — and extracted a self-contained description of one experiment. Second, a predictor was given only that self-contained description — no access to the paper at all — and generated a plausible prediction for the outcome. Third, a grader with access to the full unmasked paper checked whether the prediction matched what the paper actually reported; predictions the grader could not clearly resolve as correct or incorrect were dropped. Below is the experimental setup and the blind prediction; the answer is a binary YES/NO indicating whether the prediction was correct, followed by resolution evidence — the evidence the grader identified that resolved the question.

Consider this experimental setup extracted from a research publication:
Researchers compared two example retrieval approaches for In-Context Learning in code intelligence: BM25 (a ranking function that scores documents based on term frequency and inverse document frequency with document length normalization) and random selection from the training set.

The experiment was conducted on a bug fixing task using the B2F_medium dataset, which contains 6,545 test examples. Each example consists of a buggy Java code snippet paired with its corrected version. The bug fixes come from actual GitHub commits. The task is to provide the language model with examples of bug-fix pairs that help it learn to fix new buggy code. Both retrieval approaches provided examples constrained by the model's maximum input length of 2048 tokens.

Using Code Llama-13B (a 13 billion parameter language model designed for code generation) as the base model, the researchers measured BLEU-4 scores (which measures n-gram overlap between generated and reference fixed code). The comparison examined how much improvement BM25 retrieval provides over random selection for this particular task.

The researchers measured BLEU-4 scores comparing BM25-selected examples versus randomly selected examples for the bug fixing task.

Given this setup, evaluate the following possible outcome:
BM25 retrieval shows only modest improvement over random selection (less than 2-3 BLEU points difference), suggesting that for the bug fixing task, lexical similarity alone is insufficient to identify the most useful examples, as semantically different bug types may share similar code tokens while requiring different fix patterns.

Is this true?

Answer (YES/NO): YES